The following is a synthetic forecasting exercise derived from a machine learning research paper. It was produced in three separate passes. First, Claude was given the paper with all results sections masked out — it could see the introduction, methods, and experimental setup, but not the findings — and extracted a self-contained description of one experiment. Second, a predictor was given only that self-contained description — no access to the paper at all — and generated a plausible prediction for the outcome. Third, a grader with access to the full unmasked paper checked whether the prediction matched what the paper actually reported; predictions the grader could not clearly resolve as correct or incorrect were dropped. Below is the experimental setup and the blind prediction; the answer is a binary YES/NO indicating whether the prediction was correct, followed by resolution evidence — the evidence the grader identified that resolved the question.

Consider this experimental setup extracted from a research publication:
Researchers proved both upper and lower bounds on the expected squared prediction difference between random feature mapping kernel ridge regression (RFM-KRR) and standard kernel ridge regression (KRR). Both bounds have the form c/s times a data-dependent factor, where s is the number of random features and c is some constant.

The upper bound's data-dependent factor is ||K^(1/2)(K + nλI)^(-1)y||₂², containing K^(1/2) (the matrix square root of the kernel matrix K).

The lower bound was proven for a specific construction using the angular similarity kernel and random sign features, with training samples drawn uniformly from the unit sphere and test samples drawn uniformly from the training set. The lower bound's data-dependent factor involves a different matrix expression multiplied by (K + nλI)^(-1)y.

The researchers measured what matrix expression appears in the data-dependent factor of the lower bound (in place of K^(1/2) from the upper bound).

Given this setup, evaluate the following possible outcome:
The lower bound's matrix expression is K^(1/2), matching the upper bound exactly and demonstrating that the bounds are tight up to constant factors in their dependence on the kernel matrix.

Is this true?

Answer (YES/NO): NO